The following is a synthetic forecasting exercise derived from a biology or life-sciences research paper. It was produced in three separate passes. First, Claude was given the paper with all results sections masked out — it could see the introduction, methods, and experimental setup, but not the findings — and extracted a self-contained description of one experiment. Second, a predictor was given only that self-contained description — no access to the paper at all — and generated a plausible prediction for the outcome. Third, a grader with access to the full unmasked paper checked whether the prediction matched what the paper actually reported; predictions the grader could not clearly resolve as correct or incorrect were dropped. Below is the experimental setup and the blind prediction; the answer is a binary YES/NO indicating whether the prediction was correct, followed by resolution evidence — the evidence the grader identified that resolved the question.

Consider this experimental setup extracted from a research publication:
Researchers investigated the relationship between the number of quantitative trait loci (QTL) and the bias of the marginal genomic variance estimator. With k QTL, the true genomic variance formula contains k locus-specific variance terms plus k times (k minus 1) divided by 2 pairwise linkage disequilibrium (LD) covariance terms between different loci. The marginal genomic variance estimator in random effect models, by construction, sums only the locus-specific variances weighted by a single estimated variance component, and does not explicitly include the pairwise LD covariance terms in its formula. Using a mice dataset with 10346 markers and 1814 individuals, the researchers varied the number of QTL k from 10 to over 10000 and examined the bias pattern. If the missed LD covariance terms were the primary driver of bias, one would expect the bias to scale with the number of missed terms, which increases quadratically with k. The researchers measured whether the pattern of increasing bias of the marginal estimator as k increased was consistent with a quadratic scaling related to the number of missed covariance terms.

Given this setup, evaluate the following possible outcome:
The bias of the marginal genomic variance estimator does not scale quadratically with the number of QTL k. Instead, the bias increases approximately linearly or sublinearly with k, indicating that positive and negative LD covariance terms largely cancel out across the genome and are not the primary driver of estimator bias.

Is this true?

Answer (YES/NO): NO